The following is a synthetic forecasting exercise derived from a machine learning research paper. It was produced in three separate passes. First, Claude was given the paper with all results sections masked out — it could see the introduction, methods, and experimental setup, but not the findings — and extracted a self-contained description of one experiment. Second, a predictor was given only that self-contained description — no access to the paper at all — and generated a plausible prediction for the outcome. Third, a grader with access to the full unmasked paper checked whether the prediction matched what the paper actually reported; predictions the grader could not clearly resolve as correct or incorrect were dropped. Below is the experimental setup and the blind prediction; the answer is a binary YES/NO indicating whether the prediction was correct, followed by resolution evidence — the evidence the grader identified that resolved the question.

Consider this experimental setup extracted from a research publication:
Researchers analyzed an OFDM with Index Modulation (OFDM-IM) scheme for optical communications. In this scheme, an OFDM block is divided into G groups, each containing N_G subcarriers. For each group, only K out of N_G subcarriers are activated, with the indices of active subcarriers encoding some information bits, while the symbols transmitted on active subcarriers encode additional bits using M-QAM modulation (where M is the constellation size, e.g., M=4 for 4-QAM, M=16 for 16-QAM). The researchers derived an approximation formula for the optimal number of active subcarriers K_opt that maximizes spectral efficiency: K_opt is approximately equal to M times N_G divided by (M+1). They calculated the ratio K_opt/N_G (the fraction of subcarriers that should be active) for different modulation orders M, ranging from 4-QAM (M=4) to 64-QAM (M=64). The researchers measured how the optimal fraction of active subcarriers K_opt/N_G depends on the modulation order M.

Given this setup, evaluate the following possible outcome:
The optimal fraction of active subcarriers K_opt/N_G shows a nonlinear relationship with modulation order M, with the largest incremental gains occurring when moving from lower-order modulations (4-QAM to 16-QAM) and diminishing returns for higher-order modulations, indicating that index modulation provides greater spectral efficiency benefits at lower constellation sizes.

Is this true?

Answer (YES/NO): NO